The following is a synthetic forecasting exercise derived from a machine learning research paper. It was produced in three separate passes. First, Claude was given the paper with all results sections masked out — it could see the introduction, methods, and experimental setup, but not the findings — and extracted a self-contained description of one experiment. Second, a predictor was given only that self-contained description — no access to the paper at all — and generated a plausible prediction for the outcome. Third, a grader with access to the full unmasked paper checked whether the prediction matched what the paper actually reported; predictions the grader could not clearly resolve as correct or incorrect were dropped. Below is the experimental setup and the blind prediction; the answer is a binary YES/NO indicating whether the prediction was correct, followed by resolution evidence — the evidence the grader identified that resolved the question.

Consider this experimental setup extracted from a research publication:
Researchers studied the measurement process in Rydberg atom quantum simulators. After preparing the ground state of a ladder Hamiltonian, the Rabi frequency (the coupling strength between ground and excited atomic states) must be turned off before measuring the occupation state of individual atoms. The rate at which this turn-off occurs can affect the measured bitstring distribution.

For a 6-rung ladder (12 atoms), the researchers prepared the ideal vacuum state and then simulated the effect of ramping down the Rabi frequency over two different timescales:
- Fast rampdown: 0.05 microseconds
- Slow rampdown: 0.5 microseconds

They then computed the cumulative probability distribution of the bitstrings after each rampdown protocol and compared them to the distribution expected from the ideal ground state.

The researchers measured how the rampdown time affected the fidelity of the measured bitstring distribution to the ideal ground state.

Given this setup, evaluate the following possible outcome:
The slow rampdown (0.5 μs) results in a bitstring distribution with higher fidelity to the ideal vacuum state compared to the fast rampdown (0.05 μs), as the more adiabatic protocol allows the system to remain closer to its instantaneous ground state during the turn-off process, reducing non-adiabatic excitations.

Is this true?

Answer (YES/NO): NO